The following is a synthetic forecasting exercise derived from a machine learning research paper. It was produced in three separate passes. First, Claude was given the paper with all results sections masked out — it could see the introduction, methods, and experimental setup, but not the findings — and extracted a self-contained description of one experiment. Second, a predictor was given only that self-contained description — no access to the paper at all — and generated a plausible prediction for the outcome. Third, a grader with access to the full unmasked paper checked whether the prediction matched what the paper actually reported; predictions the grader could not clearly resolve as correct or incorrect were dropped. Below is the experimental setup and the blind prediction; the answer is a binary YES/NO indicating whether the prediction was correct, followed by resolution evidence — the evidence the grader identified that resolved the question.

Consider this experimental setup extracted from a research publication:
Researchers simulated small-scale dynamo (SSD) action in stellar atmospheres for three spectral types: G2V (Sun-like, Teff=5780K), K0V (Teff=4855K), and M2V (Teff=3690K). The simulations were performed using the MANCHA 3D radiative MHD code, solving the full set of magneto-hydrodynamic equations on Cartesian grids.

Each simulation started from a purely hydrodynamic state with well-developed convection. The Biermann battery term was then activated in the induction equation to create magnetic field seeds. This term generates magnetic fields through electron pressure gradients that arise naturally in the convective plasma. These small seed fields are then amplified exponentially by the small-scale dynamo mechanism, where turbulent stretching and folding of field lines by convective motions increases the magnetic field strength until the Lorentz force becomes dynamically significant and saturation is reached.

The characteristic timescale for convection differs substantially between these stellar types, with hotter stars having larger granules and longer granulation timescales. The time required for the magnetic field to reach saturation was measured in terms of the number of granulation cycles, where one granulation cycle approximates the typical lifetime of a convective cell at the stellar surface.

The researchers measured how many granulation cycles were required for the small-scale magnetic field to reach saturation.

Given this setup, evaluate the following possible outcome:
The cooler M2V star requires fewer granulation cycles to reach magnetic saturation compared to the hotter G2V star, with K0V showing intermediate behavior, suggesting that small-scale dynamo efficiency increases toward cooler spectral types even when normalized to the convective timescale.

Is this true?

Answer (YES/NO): NO